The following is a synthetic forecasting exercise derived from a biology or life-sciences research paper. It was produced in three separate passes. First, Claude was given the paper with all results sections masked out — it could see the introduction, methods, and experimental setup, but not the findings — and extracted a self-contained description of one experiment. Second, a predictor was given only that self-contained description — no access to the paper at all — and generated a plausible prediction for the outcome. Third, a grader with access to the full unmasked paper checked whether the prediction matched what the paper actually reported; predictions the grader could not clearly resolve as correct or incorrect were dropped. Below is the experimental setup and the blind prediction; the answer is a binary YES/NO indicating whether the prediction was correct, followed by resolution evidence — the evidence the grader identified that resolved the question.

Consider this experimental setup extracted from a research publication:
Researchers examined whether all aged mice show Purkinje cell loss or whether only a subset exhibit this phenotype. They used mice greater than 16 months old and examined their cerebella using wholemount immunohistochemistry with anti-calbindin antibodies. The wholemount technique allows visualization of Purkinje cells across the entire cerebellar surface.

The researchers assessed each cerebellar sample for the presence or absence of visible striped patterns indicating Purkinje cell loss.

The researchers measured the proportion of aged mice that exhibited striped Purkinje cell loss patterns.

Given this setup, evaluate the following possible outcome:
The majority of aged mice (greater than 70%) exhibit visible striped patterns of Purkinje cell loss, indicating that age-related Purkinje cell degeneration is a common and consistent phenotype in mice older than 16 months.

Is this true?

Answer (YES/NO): NO